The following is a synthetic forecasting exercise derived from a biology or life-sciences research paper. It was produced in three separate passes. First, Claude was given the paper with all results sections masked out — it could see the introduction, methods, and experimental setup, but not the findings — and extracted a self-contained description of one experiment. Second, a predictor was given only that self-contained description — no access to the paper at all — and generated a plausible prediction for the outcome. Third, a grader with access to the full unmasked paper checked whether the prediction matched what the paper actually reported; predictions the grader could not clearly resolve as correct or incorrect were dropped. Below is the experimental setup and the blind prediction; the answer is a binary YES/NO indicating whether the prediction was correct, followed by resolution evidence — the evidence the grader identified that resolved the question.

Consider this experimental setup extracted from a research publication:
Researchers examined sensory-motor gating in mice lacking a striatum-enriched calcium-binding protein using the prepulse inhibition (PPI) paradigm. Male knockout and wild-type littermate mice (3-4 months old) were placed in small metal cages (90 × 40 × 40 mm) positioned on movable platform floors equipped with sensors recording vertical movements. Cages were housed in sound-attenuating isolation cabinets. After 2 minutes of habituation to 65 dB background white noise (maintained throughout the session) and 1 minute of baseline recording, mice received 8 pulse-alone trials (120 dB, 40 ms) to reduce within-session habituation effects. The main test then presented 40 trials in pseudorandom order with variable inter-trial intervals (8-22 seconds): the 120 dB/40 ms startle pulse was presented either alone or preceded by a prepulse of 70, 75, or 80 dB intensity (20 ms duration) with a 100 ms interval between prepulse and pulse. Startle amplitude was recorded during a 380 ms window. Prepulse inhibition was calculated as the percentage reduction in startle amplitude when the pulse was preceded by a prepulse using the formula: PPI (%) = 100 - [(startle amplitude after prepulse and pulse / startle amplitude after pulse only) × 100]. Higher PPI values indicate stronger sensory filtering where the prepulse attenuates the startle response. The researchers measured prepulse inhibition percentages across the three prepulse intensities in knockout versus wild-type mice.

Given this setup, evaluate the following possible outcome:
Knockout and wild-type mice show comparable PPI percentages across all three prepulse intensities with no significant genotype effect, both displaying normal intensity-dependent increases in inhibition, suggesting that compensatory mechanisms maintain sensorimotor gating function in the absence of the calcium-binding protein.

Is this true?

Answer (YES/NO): NO